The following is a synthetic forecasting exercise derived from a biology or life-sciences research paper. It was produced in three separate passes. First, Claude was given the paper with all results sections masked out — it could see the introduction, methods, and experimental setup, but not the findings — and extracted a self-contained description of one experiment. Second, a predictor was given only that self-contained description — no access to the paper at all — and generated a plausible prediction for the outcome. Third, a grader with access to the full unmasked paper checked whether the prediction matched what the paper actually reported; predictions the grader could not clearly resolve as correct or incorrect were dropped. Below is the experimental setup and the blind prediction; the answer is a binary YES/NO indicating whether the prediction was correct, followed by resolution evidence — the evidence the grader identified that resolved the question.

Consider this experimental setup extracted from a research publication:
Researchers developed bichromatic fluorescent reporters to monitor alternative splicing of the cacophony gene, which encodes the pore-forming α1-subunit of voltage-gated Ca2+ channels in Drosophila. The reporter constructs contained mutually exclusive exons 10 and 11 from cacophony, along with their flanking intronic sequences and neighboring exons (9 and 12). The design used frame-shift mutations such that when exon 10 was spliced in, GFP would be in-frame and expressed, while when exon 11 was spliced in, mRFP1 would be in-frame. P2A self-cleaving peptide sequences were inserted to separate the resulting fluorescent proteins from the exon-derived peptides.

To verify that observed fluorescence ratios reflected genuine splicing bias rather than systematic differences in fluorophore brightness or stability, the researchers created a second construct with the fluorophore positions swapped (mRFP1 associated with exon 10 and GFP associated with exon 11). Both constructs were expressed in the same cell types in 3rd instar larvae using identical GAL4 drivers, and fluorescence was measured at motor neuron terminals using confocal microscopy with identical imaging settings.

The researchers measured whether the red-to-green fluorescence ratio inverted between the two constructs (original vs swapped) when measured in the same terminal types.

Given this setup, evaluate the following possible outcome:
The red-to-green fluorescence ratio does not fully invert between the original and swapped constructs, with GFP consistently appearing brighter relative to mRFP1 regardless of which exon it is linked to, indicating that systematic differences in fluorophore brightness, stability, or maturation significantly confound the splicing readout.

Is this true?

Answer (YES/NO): NO